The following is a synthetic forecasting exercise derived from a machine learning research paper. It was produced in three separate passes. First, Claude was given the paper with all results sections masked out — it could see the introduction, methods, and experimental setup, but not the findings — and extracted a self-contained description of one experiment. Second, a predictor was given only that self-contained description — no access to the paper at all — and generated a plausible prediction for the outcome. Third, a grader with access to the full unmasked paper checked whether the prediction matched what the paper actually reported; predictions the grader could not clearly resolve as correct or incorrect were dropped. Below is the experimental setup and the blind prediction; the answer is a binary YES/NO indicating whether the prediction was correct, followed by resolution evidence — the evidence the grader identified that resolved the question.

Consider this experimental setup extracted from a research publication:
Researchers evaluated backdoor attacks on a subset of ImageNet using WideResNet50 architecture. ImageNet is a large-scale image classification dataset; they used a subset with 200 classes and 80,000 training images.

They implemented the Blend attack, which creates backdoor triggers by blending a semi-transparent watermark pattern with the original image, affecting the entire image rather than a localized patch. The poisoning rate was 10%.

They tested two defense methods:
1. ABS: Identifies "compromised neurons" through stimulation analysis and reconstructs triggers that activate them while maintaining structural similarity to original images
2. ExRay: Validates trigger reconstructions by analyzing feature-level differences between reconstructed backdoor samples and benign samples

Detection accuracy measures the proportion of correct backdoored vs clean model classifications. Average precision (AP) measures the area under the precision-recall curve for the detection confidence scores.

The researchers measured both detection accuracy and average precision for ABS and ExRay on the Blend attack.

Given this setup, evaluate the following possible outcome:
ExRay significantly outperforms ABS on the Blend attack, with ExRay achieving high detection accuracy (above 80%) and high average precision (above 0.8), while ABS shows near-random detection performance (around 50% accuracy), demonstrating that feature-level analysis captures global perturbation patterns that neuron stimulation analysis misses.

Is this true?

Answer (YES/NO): NO